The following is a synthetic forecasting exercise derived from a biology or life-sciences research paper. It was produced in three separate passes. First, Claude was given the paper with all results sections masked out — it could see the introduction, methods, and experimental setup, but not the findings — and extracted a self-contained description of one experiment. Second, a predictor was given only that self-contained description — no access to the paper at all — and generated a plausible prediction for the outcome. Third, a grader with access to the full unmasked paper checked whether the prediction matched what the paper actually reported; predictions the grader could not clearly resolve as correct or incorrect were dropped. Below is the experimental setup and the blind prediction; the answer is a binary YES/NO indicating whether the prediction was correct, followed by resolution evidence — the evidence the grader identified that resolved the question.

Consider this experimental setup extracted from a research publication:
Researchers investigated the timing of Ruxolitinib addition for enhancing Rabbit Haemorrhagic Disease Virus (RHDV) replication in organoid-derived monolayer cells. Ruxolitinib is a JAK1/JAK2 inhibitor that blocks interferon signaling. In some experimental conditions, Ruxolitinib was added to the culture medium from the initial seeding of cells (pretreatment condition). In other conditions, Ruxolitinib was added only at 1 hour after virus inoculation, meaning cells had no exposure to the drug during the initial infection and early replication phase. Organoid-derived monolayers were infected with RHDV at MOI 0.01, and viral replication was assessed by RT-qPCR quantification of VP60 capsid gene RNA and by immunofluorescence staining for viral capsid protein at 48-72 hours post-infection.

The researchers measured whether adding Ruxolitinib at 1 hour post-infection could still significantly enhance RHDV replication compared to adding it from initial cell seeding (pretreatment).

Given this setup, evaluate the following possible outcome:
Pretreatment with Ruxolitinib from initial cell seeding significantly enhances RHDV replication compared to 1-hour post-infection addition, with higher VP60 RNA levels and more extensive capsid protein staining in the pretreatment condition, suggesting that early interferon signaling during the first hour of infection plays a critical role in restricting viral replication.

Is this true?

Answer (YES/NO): NO